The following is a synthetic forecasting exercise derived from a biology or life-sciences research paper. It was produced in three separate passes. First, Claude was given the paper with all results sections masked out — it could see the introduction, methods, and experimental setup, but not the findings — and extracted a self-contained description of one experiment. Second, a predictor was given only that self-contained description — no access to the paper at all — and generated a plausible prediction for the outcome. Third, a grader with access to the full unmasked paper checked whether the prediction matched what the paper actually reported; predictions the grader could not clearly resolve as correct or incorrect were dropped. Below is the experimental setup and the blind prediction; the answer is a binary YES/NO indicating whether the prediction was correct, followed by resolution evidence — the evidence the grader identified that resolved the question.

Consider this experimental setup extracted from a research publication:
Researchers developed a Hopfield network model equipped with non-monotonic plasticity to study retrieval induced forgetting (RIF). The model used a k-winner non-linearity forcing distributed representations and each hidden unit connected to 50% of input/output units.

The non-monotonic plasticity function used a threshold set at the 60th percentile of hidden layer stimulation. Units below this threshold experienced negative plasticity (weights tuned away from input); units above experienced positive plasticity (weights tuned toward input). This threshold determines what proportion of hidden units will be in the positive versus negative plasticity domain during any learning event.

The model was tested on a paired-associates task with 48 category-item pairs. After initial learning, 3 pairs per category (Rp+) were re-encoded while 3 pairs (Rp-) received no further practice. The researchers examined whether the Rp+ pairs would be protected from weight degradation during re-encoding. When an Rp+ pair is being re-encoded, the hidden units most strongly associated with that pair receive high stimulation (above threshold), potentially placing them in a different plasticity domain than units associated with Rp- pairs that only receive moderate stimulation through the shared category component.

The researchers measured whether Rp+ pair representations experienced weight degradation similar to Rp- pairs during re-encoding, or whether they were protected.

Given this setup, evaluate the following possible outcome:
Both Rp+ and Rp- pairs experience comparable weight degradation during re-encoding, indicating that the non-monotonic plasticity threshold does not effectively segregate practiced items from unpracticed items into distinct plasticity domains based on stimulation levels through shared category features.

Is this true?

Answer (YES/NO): NO